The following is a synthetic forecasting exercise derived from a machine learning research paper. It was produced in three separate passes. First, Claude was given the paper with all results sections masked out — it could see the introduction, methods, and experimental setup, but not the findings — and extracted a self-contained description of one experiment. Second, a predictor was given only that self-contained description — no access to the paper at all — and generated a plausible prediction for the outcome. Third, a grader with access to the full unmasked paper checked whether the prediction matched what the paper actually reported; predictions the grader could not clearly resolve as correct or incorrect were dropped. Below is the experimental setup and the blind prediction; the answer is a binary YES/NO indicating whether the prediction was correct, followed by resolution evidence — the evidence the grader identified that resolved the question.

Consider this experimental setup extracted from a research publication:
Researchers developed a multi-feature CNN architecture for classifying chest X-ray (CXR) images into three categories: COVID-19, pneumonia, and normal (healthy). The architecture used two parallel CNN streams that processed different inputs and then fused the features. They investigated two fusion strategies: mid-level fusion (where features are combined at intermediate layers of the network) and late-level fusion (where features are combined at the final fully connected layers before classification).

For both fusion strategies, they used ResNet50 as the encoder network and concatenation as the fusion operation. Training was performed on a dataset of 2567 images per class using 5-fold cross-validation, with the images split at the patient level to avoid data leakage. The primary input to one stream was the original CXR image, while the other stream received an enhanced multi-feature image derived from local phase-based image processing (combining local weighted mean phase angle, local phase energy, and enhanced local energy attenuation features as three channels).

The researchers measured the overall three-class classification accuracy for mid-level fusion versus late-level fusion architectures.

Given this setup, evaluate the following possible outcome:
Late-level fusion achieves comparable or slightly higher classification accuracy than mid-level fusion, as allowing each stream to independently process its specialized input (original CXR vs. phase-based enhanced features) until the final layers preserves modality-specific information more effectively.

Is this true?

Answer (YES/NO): YES